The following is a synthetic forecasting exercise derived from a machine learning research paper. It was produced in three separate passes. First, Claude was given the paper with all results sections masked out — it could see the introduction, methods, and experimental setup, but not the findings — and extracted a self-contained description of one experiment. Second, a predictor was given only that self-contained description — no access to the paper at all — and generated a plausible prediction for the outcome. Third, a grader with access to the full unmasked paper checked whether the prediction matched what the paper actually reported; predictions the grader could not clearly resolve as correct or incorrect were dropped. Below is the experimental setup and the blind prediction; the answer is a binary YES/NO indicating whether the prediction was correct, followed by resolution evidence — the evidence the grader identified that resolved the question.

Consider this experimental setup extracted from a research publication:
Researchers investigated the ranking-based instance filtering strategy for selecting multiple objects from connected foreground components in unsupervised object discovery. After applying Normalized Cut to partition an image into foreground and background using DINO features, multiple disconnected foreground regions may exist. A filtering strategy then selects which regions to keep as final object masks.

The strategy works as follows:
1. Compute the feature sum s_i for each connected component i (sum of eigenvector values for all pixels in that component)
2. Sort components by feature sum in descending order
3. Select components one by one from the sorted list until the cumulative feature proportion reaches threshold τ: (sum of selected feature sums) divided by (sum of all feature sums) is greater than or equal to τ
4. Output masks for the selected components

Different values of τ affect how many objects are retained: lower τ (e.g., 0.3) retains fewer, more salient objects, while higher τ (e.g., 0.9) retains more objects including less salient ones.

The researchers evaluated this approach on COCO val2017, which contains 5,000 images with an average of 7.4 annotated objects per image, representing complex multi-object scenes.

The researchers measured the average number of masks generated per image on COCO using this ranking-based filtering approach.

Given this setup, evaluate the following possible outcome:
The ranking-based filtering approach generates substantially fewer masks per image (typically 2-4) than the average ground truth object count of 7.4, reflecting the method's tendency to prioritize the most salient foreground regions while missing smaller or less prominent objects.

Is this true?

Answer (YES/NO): NO